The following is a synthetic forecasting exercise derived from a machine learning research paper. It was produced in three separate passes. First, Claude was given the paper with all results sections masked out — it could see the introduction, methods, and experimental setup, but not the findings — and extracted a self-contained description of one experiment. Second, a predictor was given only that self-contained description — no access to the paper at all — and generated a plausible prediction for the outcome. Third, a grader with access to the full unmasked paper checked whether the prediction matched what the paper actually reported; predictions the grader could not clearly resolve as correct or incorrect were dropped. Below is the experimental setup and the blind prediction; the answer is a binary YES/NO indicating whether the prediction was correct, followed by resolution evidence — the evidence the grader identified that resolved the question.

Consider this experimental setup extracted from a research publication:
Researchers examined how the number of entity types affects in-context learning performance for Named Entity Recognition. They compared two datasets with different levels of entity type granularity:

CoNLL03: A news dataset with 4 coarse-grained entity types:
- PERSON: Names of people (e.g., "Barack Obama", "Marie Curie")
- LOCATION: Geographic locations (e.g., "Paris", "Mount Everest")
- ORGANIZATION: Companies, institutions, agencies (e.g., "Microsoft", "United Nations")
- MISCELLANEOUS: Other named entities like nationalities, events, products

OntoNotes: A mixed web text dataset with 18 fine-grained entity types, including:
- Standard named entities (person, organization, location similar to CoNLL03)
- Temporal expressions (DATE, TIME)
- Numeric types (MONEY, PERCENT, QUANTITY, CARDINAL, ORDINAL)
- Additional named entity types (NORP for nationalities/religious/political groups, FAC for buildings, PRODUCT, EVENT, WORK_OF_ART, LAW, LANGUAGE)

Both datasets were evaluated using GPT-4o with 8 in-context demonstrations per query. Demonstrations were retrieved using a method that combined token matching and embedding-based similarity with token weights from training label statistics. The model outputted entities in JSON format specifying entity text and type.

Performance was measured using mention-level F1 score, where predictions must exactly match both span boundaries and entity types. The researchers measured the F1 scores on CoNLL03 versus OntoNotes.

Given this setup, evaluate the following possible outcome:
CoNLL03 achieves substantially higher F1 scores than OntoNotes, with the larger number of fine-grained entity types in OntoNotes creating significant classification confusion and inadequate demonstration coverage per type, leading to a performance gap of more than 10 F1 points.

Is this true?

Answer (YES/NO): NO